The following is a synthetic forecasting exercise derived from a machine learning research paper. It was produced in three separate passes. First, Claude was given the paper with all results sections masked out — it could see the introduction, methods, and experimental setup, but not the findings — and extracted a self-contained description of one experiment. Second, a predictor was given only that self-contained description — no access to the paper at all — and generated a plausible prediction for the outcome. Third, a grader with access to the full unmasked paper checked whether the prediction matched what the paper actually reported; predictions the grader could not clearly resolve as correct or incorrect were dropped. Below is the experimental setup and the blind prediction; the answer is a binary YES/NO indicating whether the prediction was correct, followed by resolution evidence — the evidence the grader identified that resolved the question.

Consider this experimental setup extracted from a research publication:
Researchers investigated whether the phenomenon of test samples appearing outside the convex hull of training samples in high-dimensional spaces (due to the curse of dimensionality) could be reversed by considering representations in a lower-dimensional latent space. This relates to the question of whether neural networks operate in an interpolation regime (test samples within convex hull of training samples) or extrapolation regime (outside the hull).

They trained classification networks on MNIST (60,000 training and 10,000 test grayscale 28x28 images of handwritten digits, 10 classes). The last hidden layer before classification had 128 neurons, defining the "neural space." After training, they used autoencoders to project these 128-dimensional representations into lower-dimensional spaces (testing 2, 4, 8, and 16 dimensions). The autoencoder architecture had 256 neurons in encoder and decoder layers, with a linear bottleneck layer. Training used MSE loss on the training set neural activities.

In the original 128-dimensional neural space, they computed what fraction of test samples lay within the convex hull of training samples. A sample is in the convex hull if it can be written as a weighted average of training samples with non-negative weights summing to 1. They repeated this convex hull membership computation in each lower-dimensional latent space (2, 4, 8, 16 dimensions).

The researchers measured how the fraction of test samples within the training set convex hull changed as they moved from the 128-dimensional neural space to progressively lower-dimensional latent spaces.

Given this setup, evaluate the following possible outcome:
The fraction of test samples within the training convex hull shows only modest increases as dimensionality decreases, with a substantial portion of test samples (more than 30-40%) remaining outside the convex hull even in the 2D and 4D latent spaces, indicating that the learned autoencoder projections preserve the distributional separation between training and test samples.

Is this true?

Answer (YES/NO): NO